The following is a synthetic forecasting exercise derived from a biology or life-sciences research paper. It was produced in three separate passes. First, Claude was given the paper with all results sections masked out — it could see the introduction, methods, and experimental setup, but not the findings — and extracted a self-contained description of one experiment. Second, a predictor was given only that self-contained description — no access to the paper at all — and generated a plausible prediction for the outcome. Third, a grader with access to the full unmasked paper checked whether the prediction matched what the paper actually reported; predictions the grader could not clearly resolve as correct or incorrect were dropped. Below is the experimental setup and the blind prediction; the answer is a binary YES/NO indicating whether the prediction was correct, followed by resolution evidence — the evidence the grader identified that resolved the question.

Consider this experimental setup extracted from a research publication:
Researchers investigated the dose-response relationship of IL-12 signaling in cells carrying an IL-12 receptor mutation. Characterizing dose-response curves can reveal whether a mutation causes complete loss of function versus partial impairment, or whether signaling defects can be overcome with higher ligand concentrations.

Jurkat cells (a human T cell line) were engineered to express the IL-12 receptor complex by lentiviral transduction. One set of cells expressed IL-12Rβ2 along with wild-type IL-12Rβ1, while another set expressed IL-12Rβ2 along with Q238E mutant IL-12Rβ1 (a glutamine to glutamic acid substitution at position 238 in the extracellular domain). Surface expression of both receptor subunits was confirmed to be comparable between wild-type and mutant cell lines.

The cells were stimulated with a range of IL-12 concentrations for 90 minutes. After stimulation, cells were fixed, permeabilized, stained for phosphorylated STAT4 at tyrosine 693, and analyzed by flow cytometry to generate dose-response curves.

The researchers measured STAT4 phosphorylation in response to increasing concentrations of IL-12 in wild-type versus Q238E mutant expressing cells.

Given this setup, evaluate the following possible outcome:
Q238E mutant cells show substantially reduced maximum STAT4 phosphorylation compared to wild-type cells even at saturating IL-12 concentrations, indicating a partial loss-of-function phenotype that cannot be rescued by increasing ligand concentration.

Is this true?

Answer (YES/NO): NO